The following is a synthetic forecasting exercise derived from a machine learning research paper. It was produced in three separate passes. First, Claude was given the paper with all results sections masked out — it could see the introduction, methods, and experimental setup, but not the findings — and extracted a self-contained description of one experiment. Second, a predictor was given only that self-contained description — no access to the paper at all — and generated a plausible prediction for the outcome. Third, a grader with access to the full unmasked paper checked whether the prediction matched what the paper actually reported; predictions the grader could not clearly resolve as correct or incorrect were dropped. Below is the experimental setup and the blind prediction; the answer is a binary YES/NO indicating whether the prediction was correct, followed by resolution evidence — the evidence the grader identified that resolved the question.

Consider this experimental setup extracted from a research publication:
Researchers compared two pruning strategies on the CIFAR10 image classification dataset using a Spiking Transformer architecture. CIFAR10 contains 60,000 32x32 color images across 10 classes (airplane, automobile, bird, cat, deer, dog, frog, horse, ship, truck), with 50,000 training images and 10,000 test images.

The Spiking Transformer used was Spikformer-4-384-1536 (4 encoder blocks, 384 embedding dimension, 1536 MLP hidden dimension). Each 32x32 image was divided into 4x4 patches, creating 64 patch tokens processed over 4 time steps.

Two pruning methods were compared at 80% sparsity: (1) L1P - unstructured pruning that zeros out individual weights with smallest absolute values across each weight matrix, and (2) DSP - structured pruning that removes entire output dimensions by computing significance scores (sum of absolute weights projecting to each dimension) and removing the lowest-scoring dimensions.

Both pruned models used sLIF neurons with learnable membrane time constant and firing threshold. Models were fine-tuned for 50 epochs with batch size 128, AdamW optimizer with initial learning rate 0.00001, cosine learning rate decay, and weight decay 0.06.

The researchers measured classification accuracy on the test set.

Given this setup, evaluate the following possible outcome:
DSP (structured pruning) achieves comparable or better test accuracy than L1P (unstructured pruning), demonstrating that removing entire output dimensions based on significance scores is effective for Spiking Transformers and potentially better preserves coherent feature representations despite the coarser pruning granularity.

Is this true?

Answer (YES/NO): NO